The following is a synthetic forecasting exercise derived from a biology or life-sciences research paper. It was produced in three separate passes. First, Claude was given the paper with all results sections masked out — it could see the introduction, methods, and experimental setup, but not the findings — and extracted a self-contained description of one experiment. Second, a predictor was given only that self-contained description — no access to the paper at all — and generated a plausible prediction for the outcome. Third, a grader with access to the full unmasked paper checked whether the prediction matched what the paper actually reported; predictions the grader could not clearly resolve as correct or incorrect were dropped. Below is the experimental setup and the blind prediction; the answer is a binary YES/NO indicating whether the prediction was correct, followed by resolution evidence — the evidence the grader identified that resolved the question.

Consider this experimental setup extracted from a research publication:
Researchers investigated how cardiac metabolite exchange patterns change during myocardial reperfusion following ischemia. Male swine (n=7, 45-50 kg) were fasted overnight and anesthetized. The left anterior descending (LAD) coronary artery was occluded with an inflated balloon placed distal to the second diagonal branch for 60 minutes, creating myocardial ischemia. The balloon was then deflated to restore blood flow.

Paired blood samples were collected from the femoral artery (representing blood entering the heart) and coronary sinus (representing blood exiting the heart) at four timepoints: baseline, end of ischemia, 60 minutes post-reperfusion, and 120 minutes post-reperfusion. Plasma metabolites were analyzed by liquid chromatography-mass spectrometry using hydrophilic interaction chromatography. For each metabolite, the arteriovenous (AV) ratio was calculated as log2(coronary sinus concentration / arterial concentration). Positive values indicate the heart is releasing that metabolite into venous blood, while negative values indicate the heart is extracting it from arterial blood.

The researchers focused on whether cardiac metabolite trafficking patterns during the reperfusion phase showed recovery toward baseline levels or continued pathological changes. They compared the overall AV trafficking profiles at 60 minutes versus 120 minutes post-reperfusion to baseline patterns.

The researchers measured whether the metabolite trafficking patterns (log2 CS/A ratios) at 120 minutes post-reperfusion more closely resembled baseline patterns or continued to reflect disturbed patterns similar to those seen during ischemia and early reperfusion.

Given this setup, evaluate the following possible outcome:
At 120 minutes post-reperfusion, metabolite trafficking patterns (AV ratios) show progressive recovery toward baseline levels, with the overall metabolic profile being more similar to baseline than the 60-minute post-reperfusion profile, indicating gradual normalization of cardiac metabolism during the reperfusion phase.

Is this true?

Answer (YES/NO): YES